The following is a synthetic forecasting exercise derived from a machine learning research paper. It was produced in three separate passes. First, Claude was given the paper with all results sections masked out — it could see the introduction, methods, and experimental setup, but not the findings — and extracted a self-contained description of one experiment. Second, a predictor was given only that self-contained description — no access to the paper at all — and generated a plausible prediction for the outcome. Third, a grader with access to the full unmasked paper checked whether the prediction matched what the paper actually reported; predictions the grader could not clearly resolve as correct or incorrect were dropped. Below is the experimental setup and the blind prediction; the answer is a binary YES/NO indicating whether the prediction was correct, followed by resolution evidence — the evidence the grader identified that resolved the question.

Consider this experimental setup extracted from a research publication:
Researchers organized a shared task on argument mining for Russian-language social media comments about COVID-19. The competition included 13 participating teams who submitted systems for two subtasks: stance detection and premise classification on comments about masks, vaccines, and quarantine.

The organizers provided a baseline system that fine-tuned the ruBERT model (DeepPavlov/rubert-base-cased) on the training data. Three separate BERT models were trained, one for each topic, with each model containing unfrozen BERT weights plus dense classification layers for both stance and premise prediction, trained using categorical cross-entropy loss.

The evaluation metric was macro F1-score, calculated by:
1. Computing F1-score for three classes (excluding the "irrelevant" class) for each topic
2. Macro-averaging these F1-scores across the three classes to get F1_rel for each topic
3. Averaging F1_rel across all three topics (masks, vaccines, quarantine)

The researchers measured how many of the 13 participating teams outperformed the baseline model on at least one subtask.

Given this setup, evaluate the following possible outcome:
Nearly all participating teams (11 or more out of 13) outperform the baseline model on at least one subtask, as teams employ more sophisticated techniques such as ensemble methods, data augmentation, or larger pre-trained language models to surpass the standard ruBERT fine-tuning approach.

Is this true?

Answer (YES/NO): NO